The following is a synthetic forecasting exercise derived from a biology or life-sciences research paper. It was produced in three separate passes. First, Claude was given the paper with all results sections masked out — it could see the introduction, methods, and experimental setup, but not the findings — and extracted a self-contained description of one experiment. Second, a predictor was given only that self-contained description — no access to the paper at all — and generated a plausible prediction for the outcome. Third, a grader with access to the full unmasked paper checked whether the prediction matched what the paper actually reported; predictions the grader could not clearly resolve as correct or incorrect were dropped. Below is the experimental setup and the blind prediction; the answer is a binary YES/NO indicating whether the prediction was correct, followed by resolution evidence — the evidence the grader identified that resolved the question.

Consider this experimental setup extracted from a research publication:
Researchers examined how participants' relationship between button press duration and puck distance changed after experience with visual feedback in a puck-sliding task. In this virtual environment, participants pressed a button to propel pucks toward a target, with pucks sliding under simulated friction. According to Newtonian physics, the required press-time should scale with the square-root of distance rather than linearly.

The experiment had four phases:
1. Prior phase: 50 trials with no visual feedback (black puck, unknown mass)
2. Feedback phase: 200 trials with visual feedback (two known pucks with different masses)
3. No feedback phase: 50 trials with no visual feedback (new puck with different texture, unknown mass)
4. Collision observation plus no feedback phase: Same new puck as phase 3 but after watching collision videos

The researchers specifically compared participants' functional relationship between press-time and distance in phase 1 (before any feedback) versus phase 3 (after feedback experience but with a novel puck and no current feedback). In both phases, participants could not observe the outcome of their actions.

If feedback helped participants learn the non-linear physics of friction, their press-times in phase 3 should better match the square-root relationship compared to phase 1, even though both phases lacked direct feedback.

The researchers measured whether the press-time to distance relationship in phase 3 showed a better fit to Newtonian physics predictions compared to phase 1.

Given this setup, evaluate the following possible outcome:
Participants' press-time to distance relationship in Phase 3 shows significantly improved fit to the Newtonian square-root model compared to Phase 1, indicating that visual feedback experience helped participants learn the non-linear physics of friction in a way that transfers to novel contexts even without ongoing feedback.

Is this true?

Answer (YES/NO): YES